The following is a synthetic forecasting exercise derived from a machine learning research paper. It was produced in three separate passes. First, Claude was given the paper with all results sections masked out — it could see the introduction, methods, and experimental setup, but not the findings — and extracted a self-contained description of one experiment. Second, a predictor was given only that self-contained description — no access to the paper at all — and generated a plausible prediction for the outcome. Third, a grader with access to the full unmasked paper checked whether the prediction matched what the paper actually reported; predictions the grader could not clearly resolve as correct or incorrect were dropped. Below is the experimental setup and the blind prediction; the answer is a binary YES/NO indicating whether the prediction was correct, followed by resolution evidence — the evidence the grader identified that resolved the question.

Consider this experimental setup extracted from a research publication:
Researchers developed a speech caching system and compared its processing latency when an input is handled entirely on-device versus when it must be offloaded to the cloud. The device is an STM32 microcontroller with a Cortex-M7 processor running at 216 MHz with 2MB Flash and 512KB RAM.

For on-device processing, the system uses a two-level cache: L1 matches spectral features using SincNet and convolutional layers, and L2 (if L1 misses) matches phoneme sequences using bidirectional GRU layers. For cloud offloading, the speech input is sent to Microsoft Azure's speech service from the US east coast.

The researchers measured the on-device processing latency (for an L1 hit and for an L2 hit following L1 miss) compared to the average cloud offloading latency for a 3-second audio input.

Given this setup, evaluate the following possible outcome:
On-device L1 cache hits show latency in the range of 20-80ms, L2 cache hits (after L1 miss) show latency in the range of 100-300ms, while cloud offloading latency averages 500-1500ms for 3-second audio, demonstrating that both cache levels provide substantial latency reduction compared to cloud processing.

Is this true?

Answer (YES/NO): NO